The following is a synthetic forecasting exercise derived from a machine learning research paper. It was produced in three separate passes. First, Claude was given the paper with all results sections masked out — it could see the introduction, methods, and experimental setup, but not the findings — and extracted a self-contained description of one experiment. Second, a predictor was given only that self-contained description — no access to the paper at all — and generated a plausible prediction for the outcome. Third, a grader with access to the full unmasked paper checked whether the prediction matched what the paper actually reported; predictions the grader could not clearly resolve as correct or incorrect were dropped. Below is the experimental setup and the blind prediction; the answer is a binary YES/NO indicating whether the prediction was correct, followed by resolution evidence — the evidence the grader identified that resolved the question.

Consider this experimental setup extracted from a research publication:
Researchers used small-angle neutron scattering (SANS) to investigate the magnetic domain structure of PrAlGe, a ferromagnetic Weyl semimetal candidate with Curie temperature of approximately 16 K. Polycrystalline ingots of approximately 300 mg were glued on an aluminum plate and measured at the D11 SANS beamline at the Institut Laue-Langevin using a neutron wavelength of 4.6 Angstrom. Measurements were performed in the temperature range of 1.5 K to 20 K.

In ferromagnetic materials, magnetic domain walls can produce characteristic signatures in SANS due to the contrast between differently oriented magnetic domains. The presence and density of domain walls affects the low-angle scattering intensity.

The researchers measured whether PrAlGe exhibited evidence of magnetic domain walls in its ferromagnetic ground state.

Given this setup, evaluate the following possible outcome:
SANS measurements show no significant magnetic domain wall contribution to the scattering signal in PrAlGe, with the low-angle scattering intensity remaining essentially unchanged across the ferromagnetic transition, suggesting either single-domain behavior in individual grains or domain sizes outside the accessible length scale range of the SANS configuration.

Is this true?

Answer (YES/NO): NO